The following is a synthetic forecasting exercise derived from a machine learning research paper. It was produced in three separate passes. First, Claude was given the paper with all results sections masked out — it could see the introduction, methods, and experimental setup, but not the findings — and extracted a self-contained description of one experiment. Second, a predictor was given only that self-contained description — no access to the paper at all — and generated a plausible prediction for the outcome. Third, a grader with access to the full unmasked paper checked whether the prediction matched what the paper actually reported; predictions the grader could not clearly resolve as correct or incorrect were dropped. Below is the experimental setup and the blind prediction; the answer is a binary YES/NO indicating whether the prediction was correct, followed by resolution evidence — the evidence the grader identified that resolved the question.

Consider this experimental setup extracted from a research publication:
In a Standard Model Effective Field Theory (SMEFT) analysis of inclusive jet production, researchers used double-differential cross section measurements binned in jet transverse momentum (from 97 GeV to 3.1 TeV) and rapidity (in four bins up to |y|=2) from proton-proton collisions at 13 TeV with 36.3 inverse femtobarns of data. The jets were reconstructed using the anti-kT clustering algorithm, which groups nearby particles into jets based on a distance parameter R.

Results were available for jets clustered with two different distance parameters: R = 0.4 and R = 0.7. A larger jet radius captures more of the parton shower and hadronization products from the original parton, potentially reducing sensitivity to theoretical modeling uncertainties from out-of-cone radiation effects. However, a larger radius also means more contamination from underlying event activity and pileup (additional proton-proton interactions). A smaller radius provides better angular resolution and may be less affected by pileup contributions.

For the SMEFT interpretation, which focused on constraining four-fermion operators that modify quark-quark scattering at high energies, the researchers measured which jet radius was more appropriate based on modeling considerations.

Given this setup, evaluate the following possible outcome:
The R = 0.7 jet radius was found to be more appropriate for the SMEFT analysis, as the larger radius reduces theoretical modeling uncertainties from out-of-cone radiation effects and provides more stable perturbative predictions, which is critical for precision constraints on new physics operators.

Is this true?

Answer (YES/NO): YES